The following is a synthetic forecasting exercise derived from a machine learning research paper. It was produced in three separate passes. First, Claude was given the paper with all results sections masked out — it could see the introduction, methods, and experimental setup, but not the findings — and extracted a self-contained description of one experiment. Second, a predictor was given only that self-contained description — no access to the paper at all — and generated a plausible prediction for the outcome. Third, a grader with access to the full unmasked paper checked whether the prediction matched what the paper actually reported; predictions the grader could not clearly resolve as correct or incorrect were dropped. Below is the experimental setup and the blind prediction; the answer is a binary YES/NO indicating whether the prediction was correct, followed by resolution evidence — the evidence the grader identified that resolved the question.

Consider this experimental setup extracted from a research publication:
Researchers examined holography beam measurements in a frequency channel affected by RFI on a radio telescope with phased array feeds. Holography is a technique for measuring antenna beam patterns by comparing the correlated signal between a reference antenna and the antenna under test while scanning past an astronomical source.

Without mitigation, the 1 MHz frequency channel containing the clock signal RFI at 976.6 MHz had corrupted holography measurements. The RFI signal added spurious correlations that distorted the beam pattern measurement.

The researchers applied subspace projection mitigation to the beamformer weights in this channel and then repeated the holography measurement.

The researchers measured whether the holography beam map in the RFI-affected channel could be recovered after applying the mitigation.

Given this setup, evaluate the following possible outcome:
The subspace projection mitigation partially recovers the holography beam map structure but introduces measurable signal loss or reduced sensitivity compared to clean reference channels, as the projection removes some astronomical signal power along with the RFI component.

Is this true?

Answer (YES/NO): NO